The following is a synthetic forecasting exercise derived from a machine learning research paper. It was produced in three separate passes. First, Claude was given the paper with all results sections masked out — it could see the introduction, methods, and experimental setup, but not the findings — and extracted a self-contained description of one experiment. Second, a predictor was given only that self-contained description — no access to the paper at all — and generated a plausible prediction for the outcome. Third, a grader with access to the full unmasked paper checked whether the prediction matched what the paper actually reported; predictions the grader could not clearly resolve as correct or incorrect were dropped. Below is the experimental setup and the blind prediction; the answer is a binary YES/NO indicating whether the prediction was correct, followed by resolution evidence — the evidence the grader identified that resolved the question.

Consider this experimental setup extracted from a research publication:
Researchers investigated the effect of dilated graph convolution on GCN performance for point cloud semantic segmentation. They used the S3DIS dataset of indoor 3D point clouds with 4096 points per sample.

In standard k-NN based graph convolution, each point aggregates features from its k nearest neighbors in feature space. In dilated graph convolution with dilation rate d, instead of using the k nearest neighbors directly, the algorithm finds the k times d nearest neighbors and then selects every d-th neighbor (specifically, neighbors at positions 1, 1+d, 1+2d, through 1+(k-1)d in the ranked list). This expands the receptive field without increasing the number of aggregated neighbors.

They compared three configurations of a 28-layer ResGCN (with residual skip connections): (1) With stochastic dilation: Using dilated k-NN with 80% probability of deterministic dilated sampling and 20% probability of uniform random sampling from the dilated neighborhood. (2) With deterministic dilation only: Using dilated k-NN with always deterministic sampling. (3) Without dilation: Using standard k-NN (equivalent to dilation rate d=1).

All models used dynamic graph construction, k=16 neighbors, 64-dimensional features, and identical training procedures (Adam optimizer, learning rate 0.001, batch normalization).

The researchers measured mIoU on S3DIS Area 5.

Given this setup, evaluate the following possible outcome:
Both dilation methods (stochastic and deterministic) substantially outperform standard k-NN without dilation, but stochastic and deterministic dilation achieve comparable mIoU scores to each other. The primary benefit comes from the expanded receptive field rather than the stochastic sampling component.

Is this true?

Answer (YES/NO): YES